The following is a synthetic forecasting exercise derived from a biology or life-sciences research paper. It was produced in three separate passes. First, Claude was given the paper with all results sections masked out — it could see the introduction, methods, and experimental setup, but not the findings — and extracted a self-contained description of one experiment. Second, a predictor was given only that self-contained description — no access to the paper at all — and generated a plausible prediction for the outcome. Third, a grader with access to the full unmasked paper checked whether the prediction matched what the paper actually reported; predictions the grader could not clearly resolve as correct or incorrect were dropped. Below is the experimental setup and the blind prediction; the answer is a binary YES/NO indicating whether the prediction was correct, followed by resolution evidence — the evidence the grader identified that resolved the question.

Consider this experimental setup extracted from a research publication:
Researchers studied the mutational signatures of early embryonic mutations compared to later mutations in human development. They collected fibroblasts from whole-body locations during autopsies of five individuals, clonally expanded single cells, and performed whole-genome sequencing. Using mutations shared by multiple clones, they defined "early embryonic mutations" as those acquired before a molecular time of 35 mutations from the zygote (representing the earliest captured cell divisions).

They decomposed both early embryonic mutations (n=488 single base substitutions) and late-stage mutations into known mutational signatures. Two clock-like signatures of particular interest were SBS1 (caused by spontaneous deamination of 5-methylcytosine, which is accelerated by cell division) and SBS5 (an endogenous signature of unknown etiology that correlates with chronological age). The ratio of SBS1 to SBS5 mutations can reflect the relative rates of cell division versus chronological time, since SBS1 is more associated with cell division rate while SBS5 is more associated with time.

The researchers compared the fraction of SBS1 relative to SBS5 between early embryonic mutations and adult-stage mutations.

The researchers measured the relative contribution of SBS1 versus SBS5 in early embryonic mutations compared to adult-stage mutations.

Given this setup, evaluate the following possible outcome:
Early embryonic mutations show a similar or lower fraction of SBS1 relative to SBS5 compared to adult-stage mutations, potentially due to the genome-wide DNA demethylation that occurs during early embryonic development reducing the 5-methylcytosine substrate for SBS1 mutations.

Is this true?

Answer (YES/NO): NO